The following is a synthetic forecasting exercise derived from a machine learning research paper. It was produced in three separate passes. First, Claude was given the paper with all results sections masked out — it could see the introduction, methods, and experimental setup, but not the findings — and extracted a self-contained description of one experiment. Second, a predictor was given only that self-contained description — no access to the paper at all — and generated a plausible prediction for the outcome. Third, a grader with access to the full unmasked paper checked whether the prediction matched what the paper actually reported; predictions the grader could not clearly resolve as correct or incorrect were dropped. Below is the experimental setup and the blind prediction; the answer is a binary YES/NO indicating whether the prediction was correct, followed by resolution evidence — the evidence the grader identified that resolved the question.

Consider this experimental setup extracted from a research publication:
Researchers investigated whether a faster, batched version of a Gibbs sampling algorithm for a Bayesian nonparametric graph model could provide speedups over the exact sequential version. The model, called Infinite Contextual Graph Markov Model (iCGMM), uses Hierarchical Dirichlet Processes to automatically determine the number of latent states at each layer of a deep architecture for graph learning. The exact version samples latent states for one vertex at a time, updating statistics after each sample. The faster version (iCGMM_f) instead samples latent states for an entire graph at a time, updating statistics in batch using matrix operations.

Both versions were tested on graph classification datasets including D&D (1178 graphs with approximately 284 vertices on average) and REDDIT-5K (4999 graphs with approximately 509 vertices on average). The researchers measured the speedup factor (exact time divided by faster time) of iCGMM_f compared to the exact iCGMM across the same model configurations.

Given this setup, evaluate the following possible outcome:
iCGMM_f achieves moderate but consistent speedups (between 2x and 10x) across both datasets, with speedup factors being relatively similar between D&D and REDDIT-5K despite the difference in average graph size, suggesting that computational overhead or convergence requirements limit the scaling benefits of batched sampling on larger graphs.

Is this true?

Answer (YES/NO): NO